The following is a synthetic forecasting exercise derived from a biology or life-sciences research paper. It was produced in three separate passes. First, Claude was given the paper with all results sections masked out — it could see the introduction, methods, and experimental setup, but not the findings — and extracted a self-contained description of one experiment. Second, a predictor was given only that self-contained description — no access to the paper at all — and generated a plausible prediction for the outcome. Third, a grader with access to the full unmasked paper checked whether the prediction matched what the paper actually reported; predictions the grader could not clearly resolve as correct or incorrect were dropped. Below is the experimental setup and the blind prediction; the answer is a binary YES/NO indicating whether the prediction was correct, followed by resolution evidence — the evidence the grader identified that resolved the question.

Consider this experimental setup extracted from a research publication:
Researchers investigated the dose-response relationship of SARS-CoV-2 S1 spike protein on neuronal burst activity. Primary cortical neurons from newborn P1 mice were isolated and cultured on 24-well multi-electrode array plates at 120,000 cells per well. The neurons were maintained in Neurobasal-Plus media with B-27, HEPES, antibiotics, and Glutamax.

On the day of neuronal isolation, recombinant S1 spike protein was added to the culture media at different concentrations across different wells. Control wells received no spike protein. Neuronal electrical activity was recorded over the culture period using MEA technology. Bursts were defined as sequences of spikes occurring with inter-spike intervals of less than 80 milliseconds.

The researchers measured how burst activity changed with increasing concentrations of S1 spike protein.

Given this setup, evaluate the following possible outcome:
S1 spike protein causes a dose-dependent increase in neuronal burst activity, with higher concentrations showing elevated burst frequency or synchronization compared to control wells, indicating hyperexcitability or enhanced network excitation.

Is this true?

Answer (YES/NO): NO